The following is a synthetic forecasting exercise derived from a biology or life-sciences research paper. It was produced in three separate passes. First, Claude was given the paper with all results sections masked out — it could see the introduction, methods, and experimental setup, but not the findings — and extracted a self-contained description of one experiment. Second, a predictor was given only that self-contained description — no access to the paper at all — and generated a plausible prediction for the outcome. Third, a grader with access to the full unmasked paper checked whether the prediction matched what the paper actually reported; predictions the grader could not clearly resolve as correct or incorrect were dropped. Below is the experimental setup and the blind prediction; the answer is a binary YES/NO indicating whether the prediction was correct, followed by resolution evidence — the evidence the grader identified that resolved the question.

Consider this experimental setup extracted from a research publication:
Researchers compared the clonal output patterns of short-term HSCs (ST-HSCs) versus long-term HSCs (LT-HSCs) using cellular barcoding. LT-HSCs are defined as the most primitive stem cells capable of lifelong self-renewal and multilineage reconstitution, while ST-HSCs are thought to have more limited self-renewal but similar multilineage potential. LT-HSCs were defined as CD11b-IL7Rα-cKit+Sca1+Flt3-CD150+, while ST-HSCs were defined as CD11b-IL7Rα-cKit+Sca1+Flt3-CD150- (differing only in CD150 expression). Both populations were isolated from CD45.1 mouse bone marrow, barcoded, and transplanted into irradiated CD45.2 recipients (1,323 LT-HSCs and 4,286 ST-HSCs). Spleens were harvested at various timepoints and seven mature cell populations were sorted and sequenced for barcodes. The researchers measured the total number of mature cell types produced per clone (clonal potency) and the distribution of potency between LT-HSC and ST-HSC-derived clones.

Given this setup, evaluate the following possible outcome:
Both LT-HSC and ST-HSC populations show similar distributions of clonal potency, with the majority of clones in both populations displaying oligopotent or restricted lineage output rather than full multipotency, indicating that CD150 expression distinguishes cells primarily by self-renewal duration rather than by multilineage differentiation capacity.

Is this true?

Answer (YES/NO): NO